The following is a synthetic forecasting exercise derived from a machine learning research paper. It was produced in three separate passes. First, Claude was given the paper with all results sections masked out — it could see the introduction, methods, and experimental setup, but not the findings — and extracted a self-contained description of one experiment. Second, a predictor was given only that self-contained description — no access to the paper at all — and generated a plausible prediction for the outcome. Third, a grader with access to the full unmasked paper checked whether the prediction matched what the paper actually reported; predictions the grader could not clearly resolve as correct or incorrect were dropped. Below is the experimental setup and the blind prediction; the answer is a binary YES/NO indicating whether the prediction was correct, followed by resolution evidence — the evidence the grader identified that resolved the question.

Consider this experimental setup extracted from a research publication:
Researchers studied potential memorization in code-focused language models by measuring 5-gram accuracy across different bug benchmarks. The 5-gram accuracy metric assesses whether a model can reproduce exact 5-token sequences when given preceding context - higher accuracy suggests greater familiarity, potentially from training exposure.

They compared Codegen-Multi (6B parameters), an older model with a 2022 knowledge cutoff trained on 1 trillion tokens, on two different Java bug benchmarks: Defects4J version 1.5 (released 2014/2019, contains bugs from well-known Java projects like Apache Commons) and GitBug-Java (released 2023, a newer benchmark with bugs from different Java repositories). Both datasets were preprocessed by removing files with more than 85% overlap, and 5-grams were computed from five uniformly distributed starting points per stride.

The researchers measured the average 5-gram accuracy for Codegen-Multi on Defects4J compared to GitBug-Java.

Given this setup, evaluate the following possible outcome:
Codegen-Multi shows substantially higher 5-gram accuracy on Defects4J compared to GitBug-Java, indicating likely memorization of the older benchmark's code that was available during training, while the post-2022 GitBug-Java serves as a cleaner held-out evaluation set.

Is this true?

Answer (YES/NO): YES